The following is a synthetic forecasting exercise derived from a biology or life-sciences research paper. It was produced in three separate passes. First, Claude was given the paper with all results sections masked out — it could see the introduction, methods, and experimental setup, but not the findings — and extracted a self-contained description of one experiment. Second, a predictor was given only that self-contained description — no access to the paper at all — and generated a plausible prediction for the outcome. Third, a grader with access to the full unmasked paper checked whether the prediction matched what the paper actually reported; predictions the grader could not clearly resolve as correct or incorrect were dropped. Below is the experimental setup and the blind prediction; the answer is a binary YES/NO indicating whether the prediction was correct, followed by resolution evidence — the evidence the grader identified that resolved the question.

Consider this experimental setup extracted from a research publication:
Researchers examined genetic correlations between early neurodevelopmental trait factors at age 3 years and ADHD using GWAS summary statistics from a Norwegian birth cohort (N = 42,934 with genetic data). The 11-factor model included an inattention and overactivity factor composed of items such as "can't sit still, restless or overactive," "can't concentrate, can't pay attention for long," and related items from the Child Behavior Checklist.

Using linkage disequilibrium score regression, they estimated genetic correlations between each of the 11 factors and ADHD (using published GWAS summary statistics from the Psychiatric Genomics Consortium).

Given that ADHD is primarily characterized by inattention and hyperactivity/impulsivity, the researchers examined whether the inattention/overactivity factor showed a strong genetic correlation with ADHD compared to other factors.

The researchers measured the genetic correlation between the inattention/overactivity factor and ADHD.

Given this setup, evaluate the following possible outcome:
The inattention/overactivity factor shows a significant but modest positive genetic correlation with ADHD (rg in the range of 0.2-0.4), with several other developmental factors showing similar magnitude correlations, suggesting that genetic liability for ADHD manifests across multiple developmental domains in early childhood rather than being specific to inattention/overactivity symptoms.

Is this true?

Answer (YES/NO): NO